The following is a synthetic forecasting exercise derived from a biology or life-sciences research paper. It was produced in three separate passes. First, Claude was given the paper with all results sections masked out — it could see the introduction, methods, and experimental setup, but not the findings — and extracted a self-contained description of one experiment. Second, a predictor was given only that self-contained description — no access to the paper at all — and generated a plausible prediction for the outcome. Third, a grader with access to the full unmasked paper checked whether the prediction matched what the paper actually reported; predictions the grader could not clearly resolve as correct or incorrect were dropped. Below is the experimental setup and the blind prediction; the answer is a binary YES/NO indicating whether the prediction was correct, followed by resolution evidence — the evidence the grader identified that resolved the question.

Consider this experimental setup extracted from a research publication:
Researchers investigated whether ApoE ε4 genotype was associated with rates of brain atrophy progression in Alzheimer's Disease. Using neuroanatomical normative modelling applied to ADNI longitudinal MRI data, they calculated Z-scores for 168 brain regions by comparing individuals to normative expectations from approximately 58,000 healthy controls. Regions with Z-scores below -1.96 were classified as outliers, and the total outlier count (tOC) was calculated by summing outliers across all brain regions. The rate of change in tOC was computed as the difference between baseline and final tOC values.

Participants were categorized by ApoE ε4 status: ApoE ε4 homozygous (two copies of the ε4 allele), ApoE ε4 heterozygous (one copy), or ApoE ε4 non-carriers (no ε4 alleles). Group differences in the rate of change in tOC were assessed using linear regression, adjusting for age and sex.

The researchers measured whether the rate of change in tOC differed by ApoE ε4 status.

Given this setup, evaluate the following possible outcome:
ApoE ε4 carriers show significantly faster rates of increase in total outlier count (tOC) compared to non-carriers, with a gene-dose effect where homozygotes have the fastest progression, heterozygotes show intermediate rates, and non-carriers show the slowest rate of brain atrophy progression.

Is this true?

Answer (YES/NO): NO